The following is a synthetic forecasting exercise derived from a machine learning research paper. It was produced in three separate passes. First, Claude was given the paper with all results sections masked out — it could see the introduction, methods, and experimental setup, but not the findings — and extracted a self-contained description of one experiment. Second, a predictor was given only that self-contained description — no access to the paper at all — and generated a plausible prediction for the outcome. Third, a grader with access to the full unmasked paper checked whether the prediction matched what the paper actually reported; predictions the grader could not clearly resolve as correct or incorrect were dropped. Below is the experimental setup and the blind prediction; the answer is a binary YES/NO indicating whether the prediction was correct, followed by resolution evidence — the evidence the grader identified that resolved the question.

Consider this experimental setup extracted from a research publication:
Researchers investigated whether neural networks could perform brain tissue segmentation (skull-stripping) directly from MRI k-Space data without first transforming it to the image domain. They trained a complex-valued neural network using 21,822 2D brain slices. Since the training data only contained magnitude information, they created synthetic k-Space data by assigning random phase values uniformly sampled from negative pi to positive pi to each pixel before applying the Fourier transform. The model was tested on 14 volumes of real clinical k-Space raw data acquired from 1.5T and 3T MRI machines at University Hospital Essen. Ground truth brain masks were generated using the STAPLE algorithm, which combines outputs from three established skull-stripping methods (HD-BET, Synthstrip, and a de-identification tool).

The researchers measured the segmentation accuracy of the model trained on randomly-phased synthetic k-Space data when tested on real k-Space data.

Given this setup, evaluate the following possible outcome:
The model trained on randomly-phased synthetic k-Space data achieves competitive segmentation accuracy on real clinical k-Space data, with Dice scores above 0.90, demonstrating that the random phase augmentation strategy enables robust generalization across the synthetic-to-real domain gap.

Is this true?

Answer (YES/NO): NO